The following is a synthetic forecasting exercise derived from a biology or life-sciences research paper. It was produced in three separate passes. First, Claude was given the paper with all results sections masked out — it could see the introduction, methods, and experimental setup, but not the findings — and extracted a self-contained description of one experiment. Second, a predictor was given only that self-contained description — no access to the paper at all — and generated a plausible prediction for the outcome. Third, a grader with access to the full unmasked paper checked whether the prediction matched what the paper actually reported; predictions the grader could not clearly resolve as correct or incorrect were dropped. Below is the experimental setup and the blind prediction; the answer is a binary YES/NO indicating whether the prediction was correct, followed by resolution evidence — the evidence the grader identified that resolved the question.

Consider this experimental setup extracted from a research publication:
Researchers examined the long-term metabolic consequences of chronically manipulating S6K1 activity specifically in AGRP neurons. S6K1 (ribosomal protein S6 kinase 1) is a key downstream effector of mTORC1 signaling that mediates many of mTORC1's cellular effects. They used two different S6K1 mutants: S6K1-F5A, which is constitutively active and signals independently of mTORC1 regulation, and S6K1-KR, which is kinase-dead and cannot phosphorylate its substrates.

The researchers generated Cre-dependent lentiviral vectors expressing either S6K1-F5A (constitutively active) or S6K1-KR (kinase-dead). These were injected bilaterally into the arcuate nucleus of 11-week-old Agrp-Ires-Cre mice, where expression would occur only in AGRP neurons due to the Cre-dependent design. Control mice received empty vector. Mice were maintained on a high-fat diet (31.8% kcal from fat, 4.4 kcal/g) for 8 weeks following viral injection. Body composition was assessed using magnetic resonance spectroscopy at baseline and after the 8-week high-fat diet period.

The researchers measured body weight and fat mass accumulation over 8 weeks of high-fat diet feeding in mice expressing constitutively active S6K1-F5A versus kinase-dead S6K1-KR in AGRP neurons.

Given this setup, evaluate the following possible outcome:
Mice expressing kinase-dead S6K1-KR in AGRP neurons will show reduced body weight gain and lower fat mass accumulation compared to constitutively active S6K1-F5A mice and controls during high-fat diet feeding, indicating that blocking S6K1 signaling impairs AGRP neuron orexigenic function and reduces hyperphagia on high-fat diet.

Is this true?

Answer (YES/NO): NO